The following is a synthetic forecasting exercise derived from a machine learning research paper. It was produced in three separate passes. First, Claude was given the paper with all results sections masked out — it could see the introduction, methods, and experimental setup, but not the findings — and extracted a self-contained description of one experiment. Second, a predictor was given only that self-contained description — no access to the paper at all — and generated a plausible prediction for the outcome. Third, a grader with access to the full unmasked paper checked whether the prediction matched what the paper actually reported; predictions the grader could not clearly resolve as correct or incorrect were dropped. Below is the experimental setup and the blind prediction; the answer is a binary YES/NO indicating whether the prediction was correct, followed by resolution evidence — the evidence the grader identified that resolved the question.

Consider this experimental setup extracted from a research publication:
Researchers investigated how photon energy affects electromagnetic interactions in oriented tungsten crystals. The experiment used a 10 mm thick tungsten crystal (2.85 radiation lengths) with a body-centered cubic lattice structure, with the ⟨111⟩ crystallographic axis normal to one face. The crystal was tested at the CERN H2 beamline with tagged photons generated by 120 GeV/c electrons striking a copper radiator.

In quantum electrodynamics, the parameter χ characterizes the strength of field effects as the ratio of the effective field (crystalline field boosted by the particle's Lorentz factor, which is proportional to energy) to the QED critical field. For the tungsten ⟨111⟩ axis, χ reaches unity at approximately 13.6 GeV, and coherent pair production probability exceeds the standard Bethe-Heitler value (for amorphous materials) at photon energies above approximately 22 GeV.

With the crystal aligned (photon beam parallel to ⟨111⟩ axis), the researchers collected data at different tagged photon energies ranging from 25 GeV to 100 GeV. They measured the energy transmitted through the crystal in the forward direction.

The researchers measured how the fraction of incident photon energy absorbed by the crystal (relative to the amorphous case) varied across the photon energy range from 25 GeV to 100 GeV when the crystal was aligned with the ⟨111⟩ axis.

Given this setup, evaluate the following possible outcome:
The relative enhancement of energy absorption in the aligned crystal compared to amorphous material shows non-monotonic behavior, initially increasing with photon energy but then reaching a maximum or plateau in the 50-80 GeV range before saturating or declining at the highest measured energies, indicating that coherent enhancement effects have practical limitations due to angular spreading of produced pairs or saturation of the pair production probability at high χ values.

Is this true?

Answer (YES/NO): NO